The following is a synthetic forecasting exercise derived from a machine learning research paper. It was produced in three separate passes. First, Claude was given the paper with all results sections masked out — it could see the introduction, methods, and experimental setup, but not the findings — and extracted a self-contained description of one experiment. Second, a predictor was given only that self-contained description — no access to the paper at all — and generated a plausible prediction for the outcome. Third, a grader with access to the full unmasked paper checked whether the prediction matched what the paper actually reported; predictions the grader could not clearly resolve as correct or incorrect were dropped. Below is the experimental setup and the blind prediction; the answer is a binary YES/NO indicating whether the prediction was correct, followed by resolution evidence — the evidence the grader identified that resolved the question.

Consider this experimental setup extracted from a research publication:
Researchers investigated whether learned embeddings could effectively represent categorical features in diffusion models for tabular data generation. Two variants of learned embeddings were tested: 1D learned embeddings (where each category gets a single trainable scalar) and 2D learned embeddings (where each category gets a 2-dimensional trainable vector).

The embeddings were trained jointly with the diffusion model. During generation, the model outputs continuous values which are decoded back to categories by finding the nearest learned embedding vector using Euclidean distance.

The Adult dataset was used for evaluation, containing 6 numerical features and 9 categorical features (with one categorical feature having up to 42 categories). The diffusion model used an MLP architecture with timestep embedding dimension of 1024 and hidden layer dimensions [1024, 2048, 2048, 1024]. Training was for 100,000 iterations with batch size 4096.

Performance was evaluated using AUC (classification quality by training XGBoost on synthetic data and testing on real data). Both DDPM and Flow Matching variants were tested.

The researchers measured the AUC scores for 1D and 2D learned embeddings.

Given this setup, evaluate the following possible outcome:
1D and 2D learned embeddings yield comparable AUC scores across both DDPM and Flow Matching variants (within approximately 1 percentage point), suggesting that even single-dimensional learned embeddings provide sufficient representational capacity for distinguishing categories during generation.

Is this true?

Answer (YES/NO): NO